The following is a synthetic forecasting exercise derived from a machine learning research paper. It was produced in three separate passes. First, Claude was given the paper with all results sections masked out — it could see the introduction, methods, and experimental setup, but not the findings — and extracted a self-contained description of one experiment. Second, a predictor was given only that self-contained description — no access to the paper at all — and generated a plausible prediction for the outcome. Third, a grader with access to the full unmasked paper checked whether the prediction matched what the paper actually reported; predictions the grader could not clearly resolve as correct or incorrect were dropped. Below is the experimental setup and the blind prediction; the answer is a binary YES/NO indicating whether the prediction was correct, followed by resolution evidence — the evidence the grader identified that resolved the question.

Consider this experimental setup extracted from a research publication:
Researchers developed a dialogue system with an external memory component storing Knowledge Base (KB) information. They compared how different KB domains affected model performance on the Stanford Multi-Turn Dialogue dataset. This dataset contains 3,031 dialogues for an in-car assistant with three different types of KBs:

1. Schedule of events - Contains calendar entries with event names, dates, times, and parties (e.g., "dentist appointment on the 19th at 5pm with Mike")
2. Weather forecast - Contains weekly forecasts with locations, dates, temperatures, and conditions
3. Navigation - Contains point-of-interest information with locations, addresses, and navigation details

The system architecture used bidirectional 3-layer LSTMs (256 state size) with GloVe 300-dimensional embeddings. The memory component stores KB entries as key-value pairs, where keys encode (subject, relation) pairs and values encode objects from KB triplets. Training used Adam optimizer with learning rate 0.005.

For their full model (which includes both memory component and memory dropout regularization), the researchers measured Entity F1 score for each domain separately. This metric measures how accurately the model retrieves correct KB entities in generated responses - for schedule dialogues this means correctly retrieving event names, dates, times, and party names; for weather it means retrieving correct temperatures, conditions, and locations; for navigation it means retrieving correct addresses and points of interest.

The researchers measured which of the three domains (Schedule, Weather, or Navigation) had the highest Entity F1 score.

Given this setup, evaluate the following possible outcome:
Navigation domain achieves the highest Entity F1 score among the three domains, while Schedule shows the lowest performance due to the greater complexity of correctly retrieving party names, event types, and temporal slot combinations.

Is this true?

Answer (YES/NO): NO